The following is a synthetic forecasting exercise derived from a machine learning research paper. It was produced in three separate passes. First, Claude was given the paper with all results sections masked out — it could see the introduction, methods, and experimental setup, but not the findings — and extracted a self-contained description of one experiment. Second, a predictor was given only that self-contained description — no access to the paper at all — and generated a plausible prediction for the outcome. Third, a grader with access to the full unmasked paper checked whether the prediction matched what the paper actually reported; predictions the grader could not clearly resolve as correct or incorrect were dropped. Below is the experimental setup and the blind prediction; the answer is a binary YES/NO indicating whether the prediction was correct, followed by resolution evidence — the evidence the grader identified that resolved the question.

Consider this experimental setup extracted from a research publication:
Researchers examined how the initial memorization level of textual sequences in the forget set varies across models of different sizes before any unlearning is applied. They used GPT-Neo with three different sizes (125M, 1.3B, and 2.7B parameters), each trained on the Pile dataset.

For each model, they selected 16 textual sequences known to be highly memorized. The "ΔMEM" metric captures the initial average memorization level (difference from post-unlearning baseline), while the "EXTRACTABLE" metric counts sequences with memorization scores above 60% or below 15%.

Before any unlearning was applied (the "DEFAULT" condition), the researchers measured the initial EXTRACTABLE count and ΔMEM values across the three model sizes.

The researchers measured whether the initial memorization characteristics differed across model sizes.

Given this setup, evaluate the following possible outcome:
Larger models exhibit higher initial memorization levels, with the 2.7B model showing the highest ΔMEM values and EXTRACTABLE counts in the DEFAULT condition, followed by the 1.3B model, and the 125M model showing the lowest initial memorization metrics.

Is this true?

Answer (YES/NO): YES